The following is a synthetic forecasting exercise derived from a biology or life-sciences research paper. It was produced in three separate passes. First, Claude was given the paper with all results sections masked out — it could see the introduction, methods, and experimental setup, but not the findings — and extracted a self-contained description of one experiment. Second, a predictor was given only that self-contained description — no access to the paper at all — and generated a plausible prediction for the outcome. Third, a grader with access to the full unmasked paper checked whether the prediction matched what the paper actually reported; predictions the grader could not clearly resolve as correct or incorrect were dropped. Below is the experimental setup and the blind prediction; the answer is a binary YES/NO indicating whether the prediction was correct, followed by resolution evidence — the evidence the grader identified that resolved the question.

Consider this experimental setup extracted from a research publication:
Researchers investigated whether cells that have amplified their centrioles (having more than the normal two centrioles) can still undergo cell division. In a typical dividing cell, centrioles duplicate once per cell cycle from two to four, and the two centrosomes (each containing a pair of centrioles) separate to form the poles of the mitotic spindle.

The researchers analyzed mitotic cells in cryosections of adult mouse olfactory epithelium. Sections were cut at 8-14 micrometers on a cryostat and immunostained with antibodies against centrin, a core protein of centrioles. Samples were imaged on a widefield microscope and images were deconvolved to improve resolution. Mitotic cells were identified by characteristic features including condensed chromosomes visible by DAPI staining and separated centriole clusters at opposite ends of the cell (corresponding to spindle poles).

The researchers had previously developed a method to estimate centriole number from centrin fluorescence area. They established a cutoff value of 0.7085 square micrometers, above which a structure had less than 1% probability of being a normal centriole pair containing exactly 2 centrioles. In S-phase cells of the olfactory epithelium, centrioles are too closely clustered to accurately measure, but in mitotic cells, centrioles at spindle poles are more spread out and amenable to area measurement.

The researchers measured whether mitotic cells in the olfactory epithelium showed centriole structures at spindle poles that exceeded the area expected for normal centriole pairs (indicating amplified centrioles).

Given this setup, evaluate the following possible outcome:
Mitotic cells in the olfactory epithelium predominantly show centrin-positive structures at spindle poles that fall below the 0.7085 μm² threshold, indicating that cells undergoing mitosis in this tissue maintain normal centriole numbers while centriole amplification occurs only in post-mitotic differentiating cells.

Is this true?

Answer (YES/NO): NO